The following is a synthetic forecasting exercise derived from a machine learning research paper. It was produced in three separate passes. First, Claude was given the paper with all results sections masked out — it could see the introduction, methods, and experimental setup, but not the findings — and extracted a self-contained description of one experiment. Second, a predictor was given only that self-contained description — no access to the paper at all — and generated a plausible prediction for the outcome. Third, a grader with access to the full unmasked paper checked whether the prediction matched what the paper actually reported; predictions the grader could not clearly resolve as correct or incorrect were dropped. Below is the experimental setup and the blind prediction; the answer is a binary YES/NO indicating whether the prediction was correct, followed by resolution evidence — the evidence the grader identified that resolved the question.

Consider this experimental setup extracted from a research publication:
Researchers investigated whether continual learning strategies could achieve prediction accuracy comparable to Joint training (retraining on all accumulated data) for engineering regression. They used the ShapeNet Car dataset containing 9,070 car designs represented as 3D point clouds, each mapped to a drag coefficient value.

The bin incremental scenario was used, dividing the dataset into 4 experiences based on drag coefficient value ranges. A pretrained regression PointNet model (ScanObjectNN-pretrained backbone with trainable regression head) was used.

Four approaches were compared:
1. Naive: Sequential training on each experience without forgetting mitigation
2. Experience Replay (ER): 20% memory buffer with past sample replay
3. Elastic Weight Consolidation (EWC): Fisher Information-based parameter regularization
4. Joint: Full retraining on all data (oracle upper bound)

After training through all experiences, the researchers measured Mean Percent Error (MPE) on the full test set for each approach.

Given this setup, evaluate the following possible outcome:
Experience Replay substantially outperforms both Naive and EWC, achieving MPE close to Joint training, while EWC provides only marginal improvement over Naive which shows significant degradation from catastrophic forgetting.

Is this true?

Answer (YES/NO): YES